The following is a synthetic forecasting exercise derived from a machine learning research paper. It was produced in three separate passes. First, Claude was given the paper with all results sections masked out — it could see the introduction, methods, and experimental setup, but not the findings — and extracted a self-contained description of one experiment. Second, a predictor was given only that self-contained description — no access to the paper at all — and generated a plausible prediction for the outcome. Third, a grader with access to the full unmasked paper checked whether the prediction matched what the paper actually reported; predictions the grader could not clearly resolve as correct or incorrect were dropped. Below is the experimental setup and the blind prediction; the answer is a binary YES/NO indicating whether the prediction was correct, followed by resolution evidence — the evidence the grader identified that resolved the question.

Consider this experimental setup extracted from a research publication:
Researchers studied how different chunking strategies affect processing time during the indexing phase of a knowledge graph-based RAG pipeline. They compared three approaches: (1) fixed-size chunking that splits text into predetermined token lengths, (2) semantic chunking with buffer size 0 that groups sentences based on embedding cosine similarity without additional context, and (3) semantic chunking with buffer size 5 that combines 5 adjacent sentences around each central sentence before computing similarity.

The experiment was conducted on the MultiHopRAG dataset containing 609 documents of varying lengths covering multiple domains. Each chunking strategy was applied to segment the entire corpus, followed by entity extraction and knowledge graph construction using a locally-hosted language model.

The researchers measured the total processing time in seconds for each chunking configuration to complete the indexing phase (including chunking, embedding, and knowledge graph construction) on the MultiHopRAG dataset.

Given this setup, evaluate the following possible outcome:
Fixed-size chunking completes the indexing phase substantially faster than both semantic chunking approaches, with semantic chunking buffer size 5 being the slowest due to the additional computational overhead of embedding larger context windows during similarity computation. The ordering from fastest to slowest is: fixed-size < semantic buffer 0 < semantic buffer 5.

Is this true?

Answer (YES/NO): YES